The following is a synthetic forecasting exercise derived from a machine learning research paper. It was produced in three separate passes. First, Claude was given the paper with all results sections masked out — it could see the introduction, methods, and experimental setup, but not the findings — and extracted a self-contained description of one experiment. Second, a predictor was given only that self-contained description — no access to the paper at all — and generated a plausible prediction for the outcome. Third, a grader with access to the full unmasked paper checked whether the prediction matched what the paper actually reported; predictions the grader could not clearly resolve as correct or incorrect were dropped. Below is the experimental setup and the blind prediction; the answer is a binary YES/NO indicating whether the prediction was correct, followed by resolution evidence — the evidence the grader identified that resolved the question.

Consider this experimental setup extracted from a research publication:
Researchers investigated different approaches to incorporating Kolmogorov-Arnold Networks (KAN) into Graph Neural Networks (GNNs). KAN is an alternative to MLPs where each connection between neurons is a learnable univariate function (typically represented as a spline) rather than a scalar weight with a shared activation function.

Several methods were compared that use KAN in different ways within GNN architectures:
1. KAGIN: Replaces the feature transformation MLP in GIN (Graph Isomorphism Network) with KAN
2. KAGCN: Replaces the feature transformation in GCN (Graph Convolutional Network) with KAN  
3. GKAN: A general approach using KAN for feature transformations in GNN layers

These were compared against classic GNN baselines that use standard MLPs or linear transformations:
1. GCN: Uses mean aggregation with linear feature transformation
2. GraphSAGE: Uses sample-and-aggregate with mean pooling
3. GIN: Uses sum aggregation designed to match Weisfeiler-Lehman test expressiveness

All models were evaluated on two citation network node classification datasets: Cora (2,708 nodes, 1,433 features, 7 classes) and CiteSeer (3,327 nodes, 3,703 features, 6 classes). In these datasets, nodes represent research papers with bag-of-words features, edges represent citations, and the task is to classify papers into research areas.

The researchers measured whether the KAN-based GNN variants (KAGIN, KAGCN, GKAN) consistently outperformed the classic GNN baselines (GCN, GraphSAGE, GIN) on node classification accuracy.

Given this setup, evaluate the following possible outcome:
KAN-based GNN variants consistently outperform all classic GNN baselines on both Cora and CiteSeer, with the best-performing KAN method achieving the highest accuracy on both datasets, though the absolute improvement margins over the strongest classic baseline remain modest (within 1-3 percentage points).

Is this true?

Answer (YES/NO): NO